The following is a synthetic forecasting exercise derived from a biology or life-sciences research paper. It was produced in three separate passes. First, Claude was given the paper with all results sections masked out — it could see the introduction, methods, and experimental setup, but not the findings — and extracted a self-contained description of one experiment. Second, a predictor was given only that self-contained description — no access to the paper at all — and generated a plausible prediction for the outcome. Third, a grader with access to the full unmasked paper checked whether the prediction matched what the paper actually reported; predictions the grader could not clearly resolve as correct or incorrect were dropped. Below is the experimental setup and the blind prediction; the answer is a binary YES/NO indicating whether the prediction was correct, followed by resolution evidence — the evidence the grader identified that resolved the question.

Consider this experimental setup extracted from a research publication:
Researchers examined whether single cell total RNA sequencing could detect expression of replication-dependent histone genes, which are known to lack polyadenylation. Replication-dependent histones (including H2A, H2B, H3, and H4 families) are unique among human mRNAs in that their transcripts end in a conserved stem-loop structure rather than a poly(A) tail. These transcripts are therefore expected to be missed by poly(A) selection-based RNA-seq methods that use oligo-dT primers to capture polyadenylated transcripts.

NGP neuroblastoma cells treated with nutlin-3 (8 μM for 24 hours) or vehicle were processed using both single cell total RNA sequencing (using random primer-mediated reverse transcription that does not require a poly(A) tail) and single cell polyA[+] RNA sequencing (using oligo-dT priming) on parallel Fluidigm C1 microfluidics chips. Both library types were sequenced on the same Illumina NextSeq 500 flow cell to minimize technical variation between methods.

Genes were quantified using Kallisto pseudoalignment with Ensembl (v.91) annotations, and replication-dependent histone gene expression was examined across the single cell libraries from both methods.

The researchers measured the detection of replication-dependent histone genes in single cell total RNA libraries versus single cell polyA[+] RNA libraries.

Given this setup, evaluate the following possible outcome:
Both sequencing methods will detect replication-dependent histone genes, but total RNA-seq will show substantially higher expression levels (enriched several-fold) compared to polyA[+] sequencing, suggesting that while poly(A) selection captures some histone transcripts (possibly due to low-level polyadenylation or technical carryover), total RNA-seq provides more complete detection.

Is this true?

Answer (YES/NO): NO